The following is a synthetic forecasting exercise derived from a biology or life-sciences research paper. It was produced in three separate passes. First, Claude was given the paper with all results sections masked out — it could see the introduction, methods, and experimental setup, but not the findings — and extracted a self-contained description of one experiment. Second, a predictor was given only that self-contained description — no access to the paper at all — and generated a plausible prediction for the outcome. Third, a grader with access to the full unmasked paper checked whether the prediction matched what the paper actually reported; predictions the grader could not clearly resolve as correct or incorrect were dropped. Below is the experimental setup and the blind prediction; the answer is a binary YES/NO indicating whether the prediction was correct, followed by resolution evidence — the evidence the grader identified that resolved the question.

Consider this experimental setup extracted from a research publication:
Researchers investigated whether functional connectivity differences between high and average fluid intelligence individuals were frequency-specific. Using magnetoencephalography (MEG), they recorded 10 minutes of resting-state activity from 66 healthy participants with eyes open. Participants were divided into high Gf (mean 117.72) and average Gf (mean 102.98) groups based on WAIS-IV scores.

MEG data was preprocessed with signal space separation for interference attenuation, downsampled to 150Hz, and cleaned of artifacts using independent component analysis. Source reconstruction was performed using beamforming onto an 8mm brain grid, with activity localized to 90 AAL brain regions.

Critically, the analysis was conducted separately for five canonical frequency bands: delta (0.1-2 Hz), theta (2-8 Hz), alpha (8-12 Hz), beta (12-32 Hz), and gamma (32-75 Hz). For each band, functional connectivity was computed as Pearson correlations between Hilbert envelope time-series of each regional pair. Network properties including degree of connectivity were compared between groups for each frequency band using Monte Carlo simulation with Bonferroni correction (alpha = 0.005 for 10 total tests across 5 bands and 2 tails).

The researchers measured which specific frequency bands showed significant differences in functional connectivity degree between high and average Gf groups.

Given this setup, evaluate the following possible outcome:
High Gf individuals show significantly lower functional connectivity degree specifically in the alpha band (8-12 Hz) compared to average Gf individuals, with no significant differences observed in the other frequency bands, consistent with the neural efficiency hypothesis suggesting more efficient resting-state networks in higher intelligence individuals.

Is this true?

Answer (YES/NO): NO